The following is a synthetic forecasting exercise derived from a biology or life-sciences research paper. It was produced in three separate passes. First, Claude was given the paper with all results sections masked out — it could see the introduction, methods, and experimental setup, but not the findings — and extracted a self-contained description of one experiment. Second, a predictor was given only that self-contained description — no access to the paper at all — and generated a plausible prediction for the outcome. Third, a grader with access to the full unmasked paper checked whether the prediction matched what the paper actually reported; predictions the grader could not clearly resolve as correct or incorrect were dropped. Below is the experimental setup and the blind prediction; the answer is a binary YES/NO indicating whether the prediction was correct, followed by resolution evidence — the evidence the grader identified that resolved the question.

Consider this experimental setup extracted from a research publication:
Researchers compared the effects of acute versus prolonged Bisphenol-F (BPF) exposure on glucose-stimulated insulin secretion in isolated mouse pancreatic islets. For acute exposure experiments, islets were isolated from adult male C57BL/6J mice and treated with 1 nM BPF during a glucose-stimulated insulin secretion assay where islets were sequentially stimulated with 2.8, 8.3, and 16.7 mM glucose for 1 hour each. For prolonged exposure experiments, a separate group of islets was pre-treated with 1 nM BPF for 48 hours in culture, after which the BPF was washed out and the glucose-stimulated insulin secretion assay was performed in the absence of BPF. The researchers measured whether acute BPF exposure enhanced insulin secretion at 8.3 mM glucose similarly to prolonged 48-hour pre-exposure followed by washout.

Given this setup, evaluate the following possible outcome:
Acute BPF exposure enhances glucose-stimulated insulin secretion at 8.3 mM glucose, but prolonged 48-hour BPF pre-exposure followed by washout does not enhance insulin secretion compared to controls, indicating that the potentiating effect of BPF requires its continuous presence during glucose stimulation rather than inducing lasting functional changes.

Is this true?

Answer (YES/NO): NO